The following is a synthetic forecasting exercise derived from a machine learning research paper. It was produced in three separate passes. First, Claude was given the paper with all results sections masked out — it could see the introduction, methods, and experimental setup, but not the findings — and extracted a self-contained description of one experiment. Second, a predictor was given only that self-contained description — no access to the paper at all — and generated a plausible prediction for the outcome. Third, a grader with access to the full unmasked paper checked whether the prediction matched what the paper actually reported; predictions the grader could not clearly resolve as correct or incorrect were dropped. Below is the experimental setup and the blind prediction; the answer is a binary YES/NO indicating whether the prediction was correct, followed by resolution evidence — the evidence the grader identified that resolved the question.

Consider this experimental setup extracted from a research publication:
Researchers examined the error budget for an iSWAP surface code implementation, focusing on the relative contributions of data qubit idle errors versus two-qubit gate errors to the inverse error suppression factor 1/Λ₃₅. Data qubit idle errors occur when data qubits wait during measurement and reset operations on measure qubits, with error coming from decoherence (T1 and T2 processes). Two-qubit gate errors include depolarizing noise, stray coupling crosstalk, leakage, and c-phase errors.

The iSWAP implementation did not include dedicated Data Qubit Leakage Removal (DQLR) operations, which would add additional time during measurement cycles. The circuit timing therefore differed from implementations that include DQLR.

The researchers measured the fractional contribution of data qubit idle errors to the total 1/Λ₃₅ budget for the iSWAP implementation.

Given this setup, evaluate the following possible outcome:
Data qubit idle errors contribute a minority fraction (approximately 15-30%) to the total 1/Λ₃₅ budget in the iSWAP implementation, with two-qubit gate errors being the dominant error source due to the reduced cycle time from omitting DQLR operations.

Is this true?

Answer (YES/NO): NO